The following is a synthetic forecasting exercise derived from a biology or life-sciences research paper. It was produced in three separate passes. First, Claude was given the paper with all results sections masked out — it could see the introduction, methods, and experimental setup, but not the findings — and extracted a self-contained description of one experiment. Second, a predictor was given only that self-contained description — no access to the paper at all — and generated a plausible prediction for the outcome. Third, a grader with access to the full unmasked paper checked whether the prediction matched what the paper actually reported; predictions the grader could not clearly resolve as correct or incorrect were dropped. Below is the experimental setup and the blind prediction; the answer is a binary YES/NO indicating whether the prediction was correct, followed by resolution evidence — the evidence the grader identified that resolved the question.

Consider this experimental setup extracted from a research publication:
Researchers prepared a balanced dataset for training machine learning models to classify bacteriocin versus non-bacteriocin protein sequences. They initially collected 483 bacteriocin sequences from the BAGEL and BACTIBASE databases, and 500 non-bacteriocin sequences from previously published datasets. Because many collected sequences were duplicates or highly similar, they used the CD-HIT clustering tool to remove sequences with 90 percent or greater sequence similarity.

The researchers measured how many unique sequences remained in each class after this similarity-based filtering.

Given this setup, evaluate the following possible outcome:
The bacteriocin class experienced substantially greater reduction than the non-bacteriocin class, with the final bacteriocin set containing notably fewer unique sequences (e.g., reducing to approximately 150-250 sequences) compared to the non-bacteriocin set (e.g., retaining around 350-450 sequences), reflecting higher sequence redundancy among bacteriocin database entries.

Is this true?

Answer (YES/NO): NO